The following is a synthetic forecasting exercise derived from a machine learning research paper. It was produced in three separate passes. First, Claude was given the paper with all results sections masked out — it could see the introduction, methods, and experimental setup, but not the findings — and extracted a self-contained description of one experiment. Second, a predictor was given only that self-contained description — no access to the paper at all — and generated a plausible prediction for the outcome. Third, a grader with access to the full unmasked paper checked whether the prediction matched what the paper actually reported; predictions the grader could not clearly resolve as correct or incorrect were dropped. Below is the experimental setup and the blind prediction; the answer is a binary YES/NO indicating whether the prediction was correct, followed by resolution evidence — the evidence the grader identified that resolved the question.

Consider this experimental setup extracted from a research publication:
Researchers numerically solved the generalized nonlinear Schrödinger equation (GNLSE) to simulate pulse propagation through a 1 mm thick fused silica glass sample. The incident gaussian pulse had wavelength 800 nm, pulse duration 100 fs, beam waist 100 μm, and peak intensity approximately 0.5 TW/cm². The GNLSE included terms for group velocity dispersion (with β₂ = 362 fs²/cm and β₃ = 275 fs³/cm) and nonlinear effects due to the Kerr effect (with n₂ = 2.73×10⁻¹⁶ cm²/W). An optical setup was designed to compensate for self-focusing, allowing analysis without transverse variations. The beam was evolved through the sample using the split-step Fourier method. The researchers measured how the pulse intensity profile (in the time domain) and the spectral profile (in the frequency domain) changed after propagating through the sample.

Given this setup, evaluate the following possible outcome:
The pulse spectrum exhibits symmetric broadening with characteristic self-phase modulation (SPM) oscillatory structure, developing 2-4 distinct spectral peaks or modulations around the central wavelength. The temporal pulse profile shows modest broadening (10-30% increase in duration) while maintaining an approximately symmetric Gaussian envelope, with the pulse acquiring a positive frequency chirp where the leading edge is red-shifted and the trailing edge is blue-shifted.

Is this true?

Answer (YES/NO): NO